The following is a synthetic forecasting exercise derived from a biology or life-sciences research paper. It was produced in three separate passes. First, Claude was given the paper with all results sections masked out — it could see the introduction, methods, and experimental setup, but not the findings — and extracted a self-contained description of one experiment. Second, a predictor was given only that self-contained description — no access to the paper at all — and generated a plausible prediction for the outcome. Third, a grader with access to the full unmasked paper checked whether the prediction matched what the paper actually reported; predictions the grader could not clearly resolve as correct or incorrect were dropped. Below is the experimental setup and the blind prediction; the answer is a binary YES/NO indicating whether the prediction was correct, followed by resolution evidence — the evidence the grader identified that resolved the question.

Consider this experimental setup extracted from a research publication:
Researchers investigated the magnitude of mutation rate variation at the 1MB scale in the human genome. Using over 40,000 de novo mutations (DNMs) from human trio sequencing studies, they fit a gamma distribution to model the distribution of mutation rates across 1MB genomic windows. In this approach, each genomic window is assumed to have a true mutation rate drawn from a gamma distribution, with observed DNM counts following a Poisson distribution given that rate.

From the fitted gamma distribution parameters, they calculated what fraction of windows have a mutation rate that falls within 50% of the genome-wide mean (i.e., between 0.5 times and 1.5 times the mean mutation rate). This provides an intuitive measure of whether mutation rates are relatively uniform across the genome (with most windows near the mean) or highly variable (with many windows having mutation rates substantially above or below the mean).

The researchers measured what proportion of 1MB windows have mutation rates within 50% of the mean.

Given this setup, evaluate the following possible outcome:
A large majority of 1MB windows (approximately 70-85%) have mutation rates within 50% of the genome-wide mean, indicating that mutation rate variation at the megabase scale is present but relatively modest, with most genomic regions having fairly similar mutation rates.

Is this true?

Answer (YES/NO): NO